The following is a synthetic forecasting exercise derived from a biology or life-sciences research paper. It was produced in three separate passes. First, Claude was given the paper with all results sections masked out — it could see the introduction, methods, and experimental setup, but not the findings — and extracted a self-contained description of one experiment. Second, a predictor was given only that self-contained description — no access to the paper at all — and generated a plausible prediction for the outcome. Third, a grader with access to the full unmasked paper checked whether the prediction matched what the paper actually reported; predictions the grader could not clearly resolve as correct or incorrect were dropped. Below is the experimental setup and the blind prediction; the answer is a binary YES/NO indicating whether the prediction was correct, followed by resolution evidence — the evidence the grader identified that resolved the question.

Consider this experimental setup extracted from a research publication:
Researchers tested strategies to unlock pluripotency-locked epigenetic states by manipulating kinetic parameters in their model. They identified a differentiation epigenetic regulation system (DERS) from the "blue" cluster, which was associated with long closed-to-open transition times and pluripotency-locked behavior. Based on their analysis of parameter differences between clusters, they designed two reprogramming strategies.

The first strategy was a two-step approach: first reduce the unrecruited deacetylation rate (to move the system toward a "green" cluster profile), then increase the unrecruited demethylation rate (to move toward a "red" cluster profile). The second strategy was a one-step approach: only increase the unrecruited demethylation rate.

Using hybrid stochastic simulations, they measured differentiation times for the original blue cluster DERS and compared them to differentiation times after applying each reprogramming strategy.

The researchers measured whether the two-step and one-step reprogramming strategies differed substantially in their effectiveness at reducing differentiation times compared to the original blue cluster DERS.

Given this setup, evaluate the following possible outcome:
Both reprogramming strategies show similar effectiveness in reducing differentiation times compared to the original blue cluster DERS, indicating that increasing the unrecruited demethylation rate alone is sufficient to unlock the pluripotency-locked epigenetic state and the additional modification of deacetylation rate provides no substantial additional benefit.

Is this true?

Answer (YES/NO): YES